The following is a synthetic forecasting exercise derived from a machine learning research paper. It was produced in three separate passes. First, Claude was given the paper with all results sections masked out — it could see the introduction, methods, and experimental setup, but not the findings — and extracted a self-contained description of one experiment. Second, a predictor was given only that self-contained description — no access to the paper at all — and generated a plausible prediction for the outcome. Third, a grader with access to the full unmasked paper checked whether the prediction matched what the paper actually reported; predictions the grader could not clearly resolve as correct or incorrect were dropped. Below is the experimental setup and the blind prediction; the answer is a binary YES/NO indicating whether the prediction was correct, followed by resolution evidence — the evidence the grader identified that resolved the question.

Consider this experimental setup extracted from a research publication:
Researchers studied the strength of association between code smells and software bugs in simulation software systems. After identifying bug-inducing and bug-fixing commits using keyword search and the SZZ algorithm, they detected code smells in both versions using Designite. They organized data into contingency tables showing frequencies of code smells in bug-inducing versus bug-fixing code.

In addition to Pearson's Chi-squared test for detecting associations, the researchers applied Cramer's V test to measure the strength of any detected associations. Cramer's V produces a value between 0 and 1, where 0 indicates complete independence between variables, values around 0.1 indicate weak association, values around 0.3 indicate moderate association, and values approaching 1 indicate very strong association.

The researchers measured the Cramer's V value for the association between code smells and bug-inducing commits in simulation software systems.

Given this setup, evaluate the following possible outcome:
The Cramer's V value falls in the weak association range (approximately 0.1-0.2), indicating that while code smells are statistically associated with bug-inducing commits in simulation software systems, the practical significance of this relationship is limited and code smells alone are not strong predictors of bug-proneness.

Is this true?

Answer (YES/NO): NO